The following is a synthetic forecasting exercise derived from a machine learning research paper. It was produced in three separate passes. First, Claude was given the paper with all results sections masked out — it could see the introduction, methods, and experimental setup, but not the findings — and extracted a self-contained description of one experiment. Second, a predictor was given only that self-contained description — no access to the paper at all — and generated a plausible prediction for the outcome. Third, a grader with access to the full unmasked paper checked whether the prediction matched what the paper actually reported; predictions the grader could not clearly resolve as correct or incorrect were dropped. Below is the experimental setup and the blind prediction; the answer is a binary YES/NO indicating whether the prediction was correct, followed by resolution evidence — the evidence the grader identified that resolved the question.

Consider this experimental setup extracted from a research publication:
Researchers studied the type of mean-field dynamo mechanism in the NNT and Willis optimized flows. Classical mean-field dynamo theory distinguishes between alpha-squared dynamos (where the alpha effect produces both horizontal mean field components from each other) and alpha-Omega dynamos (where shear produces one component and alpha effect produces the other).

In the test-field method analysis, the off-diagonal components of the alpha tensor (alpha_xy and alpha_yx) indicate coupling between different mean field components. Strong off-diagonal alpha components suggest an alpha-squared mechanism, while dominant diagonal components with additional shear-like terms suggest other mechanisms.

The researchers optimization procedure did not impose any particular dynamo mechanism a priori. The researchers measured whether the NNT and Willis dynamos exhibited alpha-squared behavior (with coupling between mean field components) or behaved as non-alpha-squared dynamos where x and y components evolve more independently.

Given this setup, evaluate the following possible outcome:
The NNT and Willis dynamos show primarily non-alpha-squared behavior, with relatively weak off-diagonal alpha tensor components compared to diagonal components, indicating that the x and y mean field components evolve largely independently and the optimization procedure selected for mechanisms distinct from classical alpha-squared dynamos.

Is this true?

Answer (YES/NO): YES